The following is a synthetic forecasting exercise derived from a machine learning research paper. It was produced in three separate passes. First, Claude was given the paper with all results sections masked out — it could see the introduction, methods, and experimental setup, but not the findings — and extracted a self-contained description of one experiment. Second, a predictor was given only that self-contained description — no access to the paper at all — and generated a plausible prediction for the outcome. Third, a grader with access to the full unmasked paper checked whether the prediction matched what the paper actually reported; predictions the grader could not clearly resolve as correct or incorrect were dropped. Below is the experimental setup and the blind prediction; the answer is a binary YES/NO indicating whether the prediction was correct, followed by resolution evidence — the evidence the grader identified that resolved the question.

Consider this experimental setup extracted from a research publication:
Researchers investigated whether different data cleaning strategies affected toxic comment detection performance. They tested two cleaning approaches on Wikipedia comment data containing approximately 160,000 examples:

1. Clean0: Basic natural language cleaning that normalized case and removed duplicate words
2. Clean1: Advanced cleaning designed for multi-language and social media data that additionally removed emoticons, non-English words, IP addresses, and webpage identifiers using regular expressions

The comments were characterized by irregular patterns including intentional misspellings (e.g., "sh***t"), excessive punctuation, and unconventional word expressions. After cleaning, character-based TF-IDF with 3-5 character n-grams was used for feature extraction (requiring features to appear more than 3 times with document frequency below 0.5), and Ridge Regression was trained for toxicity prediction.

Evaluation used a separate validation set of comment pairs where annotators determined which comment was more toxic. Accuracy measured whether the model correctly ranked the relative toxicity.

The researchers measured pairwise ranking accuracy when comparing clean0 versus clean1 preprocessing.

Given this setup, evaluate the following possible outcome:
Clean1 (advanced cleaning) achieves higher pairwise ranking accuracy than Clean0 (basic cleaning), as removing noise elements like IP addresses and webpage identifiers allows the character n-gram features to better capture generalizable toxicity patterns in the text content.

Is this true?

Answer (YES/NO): NO